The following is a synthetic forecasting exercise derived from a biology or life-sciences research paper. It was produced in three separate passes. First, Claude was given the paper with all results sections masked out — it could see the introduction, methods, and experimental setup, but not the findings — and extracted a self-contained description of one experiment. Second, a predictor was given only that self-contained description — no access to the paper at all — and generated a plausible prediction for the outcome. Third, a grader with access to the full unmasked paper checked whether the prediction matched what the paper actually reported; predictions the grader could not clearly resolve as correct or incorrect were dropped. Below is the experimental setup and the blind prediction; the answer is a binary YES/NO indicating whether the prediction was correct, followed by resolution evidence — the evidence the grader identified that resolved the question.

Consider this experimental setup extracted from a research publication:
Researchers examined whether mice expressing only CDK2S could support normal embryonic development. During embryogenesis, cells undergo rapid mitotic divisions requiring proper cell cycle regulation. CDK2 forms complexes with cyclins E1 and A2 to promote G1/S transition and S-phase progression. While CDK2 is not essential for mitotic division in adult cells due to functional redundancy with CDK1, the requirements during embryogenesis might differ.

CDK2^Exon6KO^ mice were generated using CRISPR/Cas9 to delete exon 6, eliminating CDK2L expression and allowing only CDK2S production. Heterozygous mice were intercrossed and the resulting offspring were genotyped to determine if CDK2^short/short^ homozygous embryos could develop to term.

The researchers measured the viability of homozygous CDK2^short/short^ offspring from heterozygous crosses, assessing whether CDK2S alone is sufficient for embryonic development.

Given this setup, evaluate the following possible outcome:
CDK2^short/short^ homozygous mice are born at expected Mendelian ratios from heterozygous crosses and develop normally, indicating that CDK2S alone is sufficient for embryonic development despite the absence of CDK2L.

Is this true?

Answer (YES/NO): YES